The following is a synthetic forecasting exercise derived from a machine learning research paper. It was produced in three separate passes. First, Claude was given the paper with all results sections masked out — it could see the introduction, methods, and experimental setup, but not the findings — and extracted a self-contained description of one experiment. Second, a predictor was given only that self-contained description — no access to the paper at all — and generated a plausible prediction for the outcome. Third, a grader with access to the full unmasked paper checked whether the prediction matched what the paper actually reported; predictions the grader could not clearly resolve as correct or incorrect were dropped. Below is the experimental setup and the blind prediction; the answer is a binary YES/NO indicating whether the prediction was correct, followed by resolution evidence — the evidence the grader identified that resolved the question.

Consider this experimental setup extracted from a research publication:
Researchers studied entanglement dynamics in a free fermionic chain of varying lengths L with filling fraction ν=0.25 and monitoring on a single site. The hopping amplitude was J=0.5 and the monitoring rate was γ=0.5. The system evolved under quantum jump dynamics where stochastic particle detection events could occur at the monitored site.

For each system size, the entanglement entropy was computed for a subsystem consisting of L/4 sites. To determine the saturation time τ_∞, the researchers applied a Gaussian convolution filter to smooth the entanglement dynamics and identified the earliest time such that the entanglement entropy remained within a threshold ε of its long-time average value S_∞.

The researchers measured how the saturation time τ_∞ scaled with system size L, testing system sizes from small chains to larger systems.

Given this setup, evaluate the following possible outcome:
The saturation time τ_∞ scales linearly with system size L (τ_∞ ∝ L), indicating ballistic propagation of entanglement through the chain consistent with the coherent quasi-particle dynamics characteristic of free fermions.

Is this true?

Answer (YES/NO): NO